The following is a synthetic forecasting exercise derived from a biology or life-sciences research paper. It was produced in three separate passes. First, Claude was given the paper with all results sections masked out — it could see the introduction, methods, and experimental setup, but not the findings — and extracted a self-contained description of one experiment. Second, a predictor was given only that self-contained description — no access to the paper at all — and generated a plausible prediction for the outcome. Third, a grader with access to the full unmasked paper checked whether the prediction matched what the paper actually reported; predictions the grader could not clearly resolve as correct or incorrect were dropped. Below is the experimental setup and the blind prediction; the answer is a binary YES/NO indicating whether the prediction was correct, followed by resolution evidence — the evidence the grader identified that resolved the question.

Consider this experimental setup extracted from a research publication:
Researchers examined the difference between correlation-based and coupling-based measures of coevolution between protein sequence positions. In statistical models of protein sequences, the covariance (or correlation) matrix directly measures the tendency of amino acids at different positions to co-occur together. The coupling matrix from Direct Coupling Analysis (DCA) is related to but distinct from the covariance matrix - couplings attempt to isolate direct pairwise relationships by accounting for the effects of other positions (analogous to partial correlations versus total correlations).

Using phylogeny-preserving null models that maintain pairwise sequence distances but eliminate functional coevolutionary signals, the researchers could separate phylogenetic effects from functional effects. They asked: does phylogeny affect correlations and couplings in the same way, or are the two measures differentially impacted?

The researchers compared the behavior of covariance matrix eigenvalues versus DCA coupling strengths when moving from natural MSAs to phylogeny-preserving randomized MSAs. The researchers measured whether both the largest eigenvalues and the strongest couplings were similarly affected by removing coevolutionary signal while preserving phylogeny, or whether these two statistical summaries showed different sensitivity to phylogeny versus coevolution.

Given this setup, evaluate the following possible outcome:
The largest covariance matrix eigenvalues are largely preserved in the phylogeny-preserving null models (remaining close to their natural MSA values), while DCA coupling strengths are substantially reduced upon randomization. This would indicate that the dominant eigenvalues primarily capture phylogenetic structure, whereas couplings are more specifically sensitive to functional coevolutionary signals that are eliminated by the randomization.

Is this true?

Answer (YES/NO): YES